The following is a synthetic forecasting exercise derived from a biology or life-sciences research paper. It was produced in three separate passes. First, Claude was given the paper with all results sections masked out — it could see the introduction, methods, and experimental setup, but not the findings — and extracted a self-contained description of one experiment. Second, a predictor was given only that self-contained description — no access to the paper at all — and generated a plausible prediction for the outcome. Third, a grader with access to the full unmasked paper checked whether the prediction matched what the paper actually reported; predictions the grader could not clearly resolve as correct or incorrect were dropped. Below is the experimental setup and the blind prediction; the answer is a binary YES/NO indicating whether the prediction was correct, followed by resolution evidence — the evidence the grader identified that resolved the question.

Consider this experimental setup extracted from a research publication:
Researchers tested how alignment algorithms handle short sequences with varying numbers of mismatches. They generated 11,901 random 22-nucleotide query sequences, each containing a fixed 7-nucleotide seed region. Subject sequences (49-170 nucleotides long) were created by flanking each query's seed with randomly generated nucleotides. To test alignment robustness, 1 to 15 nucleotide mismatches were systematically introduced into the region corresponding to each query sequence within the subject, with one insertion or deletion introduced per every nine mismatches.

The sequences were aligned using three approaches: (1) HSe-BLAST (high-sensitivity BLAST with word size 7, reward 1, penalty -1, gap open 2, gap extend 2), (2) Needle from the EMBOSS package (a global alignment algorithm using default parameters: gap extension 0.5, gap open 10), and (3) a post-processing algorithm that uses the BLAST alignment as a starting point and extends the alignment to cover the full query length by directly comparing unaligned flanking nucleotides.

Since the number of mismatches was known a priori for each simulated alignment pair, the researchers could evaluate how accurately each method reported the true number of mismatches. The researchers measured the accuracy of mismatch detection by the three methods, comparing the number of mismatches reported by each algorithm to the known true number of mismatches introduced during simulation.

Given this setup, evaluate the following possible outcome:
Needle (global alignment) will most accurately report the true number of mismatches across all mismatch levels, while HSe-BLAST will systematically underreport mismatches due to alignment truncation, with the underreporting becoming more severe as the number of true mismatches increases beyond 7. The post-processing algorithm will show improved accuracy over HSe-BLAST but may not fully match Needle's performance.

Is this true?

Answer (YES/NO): NO